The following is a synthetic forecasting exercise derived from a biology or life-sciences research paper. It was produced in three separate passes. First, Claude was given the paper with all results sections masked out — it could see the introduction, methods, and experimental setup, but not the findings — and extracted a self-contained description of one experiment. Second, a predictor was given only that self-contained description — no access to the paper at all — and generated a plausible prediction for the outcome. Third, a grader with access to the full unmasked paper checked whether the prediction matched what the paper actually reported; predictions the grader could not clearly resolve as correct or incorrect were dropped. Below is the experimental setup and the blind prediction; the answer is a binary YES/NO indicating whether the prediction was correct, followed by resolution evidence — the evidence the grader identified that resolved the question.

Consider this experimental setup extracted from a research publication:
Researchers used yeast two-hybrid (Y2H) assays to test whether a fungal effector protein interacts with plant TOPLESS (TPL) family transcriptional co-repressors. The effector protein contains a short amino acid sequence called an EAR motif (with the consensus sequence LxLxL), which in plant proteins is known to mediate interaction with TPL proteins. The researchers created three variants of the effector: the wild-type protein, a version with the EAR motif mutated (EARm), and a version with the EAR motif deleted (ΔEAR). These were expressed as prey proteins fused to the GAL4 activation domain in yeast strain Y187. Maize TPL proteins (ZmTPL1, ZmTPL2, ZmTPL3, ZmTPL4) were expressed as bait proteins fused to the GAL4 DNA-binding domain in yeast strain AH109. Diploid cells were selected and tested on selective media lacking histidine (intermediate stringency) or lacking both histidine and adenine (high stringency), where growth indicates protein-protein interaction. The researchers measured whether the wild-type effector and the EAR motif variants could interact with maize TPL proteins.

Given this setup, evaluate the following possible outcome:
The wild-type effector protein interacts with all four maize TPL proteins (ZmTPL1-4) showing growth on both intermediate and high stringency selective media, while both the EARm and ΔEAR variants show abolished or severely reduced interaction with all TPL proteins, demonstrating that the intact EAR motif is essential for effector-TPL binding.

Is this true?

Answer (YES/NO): NO